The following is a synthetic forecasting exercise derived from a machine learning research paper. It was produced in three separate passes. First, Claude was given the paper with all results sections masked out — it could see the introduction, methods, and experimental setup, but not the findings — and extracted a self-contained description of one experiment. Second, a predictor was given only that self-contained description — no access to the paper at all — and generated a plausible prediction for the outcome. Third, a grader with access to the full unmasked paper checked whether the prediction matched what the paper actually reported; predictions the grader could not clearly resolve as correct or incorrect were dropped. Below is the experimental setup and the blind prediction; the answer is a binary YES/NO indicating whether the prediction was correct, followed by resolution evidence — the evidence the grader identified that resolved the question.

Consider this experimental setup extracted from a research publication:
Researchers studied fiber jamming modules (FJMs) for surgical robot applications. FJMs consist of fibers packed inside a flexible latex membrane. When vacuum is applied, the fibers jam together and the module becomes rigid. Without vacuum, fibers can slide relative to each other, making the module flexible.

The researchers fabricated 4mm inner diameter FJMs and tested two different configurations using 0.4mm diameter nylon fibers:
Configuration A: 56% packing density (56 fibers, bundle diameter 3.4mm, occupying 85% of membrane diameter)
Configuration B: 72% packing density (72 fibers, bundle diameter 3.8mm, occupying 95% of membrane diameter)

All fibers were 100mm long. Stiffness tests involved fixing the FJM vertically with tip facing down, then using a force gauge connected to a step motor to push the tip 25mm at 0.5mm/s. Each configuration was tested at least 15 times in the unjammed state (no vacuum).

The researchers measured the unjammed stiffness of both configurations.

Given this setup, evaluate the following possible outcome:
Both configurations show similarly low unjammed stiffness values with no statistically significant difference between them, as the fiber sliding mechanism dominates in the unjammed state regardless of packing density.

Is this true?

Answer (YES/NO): NO